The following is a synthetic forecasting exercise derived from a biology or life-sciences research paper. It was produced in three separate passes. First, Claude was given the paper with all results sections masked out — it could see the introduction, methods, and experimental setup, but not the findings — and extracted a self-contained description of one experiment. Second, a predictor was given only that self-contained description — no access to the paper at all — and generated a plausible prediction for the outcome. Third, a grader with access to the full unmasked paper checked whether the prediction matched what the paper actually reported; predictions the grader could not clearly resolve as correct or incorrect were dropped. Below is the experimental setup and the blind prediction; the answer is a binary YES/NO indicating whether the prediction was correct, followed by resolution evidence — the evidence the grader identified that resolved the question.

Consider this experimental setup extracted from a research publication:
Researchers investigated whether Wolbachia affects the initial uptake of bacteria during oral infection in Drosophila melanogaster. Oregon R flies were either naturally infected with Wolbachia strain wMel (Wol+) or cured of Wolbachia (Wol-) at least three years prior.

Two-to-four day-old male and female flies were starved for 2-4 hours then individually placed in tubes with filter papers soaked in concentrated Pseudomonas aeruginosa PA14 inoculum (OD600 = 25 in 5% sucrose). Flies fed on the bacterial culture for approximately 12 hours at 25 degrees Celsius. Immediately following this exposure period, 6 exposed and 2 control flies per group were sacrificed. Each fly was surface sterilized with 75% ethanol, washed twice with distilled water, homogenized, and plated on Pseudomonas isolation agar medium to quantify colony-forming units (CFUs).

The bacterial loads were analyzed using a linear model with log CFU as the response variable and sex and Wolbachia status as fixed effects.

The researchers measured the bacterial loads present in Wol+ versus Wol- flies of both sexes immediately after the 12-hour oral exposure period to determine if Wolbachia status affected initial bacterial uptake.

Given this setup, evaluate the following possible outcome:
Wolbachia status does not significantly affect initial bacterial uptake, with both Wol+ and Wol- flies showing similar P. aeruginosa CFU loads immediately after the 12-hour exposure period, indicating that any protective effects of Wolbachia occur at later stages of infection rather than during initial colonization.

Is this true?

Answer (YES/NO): NO